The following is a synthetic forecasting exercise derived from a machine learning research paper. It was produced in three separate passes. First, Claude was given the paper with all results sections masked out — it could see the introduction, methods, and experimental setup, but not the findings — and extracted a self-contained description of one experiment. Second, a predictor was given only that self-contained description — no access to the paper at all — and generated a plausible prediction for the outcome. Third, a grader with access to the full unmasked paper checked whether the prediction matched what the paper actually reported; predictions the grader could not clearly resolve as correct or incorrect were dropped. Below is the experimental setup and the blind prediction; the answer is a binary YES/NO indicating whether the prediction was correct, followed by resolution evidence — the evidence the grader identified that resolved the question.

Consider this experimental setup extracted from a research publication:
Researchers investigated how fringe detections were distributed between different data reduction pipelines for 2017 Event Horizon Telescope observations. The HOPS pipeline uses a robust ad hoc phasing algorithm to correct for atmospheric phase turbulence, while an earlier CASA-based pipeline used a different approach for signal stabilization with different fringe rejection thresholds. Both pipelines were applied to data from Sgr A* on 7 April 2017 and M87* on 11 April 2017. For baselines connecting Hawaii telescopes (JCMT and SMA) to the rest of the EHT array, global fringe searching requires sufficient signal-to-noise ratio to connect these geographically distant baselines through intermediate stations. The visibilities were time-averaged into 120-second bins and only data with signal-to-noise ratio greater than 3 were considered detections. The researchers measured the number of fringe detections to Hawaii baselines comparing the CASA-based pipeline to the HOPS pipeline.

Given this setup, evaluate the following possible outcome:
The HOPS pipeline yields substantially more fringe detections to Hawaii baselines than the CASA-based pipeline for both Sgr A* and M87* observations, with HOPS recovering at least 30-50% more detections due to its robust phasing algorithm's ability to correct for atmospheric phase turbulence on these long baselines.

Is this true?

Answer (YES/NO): NO